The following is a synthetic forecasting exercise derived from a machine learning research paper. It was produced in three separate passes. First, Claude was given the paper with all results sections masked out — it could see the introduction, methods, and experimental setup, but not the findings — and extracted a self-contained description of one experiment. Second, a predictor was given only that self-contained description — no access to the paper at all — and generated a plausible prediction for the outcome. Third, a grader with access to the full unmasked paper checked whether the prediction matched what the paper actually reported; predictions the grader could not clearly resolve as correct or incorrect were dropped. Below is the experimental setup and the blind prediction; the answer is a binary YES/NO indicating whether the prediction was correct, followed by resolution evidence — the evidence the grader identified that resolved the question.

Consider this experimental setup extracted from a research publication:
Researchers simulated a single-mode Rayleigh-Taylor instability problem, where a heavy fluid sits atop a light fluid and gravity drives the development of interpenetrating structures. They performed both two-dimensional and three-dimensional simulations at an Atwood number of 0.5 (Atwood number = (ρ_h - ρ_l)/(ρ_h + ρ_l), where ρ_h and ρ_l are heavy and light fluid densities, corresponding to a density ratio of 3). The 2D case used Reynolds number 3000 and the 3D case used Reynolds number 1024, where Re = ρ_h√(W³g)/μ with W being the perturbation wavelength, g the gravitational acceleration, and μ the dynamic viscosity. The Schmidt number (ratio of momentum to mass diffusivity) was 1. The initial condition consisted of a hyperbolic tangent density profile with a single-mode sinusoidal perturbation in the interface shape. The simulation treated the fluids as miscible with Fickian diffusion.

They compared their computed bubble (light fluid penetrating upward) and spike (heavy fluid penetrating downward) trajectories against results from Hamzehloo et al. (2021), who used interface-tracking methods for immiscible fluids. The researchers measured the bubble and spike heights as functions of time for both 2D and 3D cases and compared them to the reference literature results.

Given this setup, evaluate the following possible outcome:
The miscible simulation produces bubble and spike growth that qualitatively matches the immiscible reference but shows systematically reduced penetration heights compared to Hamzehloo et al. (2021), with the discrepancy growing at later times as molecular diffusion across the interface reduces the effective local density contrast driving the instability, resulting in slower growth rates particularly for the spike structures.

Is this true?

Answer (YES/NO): NO